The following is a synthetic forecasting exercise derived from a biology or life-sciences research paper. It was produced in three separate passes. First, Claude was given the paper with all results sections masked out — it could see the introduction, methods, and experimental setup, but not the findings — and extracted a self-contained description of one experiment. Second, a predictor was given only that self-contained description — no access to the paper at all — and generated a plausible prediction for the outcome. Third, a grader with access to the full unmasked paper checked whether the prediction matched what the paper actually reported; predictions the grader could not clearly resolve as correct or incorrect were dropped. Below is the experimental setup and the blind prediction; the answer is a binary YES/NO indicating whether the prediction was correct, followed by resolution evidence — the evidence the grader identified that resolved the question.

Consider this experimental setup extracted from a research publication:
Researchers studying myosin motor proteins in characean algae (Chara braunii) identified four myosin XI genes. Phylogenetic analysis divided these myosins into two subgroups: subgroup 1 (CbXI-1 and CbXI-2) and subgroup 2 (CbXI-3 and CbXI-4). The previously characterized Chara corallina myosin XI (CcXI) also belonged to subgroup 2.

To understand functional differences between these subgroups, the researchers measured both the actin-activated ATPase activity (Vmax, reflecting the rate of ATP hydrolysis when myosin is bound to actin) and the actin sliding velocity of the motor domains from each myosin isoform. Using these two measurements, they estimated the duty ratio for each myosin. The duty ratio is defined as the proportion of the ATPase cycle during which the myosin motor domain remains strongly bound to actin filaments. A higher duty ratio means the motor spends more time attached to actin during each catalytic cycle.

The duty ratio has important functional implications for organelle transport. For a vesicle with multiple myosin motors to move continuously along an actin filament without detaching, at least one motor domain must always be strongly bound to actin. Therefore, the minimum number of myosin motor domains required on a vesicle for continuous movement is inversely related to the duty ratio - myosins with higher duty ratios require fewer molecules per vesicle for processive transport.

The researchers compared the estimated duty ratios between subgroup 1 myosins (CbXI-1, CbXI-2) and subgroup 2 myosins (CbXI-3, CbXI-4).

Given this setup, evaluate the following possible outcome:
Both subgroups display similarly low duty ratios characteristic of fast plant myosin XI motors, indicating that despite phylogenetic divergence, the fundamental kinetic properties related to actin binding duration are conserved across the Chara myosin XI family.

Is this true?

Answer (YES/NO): NO